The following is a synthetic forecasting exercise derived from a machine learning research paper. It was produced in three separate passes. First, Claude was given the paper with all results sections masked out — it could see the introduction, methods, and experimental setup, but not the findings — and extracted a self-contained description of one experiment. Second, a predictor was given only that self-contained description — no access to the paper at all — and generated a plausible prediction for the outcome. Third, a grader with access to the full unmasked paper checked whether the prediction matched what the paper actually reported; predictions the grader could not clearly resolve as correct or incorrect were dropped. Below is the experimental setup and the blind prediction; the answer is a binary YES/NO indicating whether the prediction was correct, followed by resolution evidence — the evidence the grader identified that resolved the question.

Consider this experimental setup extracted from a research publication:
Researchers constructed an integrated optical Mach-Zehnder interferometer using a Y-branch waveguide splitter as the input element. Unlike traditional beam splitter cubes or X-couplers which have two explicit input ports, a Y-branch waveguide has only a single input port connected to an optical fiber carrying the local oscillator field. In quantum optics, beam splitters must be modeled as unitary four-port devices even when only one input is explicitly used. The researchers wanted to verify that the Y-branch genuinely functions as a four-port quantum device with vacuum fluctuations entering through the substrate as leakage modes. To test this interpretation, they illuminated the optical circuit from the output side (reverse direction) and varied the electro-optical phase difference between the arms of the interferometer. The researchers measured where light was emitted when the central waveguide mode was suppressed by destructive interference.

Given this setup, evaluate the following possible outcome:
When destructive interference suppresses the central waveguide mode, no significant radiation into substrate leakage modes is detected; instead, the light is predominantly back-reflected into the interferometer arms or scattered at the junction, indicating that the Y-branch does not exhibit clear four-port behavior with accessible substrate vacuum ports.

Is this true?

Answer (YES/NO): NO